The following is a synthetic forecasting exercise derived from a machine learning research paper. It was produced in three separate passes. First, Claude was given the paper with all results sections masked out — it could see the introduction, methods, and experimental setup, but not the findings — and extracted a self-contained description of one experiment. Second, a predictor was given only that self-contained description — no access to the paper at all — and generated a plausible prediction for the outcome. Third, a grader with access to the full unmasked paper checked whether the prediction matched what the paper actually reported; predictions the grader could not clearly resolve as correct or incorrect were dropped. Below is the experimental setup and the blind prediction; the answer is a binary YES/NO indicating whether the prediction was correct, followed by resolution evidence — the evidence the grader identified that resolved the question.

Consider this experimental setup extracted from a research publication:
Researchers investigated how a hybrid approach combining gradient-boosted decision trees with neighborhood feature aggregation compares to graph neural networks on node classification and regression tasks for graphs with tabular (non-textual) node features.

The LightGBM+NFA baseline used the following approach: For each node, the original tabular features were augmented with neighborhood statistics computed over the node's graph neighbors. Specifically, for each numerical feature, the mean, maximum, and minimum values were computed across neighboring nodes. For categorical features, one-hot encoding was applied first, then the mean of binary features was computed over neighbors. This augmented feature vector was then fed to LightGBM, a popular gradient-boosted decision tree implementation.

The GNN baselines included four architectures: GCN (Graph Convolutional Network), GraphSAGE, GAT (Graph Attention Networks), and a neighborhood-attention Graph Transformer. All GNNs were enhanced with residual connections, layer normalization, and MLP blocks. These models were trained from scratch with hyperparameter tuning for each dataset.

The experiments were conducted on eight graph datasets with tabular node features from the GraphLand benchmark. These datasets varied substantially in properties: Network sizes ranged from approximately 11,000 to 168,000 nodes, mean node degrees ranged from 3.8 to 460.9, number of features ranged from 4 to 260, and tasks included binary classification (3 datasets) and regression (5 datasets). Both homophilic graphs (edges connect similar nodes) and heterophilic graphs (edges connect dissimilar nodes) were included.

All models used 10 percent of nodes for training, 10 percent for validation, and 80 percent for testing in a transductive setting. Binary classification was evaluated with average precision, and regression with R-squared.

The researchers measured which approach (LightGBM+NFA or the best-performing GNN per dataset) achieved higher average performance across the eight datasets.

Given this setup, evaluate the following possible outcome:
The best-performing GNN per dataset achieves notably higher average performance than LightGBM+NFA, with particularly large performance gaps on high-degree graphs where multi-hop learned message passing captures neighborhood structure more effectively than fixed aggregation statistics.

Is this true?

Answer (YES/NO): NO